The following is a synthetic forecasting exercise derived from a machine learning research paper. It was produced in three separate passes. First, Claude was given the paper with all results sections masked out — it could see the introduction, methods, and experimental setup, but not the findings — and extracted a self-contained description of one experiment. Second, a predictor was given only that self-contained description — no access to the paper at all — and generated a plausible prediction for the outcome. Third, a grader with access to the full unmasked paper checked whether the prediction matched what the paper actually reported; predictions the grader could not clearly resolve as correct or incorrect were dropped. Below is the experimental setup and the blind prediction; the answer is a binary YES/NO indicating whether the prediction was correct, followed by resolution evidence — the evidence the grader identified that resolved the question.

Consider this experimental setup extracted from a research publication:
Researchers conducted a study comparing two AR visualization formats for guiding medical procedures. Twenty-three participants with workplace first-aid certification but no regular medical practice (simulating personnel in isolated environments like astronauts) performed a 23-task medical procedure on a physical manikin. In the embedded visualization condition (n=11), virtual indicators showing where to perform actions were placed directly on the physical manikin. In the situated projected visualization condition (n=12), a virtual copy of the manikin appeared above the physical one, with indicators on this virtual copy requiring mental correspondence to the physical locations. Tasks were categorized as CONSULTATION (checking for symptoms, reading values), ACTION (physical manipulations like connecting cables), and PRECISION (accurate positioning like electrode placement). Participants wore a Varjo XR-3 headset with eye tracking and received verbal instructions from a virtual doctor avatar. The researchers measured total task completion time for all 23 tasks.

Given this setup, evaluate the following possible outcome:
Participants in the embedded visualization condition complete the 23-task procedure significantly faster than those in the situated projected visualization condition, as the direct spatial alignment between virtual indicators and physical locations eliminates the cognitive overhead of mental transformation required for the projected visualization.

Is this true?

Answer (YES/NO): NO